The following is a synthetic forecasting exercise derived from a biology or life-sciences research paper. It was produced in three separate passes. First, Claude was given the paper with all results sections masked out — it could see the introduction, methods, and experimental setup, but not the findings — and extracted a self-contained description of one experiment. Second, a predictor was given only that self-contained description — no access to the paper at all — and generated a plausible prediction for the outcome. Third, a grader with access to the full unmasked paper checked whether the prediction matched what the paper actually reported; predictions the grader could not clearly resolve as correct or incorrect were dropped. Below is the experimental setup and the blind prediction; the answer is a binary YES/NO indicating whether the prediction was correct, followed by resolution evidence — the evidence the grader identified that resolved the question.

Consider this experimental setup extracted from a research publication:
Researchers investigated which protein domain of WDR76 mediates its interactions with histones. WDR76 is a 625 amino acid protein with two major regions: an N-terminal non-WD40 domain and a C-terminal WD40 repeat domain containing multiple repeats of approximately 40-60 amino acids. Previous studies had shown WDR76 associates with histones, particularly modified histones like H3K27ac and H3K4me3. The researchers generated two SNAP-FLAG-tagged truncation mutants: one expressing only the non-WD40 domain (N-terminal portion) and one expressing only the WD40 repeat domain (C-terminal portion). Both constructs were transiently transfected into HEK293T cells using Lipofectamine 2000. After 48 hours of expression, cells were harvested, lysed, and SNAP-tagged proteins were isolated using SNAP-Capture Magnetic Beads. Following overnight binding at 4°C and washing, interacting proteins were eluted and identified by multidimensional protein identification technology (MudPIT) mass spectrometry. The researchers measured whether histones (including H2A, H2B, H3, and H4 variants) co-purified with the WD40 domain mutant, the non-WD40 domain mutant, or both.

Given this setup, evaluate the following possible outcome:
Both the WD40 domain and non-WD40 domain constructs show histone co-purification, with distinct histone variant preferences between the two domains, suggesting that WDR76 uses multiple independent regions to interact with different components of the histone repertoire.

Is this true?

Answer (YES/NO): NO